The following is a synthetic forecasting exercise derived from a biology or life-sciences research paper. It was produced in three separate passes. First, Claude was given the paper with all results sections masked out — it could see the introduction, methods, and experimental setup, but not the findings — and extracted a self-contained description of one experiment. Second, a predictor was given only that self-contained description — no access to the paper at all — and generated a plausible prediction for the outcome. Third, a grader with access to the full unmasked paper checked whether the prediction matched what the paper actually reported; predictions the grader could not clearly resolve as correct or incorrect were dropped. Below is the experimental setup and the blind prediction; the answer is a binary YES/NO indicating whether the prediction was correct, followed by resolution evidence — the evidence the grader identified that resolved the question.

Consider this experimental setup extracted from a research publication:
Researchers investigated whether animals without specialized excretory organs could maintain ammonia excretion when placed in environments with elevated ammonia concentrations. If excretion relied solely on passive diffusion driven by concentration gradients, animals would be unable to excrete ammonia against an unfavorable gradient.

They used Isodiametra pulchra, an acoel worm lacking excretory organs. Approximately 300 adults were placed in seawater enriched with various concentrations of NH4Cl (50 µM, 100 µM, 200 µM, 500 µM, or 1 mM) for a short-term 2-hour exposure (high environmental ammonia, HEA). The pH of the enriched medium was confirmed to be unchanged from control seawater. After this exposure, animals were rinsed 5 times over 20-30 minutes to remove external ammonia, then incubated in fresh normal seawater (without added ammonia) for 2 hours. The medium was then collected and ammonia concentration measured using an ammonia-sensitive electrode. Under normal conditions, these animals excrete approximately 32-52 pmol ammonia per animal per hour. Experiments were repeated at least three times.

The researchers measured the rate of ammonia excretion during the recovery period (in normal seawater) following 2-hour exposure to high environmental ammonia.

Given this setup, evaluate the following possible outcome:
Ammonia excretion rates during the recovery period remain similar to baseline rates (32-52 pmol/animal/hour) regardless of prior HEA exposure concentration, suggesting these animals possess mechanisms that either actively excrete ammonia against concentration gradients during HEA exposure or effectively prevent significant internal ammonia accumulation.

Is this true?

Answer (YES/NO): NO